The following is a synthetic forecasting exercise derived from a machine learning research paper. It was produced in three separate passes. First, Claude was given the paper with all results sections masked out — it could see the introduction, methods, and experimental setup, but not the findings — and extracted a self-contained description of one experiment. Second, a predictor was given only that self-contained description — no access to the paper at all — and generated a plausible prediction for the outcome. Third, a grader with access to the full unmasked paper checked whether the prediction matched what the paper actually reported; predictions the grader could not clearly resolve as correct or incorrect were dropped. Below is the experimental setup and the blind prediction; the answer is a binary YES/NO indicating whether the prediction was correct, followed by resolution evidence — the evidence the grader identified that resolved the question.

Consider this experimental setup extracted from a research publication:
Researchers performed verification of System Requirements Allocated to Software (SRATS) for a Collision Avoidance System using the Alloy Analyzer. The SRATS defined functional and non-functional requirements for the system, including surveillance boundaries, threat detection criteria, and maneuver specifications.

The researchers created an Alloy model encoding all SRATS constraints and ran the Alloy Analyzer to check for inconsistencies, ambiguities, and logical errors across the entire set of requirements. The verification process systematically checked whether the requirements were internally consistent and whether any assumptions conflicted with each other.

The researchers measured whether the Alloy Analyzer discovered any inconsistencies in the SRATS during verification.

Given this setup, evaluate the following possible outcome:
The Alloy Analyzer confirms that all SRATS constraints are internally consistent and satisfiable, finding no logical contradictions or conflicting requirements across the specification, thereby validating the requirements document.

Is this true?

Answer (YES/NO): NO